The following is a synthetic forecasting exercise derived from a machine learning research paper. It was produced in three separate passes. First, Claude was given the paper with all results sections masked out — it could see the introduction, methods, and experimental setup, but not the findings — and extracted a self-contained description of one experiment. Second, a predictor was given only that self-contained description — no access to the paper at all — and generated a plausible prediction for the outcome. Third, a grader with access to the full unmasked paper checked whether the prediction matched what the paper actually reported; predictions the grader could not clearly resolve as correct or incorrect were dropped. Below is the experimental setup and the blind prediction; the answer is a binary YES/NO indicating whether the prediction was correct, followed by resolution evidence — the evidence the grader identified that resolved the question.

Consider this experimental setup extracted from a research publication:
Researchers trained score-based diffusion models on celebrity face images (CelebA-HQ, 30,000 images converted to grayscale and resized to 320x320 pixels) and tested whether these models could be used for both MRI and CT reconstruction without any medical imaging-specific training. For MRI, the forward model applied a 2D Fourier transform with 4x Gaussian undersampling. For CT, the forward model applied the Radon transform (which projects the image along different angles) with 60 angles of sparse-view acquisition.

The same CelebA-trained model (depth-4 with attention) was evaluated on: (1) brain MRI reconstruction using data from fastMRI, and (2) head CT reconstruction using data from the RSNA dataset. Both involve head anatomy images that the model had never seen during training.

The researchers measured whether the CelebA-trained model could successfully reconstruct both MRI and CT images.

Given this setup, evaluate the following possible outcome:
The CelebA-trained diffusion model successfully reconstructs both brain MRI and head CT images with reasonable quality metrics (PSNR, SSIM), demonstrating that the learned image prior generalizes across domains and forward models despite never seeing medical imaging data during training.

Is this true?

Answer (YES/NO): YES